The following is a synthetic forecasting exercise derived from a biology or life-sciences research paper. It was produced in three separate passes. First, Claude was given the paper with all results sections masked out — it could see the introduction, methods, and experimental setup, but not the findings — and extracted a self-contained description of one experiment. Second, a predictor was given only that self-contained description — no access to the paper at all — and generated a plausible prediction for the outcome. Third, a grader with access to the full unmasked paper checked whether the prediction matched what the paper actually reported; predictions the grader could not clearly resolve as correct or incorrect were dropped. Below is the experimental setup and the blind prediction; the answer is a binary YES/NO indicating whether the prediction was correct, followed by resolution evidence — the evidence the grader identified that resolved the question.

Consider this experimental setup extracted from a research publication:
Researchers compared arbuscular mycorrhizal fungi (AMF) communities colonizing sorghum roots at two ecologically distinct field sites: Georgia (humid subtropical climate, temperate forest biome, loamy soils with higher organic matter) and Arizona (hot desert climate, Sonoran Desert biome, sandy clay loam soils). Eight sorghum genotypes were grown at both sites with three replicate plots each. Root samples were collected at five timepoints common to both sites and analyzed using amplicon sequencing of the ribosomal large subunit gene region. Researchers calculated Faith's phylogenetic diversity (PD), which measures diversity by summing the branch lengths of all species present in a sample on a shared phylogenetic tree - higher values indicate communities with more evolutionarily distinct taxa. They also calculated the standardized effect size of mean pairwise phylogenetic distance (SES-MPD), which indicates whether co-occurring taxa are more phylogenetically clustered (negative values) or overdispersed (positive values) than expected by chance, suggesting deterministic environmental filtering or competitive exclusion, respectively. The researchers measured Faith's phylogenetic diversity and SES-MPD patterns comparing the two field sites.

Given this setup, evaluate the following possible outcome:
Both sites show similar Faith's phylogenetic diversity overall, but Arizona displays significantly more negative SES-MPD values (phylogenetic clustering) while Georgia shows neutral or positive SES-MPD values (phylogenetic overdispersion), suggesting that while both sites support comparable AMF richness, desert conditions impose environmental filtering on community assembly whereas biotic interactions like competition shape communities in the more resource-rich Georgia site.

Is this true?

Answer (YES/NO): NO